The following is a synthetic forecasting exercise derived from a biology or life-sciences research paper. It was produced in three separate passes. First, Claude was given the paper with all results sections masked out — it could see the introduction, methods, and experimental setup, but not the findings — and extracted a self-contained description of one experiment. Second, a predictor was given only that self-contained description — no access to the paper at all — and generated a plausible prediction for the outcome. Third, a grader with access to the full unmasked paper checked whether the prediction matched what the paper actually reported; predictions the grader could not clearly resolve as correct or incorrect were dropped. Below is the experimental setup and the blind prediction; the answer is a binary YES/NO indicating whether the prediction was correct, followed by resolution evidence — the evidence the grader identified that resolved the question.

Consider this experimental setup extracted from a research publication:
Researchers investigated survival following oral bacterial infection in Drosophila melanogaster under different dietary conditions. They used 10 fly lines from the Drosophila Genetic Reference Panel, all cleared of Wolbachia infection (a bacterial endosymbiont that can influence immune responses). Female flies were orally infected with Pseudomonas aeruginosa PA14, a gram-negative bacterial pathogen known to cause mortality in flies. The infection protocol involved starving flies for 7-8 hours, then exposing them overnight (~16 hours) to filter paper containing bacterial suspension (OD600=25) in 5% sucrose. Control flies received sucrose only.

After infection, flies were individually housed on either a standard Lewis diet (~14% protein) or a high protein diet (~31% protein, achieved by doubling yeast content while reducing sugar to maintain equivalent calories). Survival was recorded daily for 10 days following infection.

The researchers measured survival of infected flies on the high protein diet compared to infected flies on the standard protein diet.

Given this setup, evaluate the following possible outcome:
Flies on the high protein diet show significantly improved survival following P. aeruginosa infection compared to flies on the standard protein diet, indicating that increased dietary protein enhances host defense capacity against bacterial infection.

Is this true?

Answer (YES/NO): NO